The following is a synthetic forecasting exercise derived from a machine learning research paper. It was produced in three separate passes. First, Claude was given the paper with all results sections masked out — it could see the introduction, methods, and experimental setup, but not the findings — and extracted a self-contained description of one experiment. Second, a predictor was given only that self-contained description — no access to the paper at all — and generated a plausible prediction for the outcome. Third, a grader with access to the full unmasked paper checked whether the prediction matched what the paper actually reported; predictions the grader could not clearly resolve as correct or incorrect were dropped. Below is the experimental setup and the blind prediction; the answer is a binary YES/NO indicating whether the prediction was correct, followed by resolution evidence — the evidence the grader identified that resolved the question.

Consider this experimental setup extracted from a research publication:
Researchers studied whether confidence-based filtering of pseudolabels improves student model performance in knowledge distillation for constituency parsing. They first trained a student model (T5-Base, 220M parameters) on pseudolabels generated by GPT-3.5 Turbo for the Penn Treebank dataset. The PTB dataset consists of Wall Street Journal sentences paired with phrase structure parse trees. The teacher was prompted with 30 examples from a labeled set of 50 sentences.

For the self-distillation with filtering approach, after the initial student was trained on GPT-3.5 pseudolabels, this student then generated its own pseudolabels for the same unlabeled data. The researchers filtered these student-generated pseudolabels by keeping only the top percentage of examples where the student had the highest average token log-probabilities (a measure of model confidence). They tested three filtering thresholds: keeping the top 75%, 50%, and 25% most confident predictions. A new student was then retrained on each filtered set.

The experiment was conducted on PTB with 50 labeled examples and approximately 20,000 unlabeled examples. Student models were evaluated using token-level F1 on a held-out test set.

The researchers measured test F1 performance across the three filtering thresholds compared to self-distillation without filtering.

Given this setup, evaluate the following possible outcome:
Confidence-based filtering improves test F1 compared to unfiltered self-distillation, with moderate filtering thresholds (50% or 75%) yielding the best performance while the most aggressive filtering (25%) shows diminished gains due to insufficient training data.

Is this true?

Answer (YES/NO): NO